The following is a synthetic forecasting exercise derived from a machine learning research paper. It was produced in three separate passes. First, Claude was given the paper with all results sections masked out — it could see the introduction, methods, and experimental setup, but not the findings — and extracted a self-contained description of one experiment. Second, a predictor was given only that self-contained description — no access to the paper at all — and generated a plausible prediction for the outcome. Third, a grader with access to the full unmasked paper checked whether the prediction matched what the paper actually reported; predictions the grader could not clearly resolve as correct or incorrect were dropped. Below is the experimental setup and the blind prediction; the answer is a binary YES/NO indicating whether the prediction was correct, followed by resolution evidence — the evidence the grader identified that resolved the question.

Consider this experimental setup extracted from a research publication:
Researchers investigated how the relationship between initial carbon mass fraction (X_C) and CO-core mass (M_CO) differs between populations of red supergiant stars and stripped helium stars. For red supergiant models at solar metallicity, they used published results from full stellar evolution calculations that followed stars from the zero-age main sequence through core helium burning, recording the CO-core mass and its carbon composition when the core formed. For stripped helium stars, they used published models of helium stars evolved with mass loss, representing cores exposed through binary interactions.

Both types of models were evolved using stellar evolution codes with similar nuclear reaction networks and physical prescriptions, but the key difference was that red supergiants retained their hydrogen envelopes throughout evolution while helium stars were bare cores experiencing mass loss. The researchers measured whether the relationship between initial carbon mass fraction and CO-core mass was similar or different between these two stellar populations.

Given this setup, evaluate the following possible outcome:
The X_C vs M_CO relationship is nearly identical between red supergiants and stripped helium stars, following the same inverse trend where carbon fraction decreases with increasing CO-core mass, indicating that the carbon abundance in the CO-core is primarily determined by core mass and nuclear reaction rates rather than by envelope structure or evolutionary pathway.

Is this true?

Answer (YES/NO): NO